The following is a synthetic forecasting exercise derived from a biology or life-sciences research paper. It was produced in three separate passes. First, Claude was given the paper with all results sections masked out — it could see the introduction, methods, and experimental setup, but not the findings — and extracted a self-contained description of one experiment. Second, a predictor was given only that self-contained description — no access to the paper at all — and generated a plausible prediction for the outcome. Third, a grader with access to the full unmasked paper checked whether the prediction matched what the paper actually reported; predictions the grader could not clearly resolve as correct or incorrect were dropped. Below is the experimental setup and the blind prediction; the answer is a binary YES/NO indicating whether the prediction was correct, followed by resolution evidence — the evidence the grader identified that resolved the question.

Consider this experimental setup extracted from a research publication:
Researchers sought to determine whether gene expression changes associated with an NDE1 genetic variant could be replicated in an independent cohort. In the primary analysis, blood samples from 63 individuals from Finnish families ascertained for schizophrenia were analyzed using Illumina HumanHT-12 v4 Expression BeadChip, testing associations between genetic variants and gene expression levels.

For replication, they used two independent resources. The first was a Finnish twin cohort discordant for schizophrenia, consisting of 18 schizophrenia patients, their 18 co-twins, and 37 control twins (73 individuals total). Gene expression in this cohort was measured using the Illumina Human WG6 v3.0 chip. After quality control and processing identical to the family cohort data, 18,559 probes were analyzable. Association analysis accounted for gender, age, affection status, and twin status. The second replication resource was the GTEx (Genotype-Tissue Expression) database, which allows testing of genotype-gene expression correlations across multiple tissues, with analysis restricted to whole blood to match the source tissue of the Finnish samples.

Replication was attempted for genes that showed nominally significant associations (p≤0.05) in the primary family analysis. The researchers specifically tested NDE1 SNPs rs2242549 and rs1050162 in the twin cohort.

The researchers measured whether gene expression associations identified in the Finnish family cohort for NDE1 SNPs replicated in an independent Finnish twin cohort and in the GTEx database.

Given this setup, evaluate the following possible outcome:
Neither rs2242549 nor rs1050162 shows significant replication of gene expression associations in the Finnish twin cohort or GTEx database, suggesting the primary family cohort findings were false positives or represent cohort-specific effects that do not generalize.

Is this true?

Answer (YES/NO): NO